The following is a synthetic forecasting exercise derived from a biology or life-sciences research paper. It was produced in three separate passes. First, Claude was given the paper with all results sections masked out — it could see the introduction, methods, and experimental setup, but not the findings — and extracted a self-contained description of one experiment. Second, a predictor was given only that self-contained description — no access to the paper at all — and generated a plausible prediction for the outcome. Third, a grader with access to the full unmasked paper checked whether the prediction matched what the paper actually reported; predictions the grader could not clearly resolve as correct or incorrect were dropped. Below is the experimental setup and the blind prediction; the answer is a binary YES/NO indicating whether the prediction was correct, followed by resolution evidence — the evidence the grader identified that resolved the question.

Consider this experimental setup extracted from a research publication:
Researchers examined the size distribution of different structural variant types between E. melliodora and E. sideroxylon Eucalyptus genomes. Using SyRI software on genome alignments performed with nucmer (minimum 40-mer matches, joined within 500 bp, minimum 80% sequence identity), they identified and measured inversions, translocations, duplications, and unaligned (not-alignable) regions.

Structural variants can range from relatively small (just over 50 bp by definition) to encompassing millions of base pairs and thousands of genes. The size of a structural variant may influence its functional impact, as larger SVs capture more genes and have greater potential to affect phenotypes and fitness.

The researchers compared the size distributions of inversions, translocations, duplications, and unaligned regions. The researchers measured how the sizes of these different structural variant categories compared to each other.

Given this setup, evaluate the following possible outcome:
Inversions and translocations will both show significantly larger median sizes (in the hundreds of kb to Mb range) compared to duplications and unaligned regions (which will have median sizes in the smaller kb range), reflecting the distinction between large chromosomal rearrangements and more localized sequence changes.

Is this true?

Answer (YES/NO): NO